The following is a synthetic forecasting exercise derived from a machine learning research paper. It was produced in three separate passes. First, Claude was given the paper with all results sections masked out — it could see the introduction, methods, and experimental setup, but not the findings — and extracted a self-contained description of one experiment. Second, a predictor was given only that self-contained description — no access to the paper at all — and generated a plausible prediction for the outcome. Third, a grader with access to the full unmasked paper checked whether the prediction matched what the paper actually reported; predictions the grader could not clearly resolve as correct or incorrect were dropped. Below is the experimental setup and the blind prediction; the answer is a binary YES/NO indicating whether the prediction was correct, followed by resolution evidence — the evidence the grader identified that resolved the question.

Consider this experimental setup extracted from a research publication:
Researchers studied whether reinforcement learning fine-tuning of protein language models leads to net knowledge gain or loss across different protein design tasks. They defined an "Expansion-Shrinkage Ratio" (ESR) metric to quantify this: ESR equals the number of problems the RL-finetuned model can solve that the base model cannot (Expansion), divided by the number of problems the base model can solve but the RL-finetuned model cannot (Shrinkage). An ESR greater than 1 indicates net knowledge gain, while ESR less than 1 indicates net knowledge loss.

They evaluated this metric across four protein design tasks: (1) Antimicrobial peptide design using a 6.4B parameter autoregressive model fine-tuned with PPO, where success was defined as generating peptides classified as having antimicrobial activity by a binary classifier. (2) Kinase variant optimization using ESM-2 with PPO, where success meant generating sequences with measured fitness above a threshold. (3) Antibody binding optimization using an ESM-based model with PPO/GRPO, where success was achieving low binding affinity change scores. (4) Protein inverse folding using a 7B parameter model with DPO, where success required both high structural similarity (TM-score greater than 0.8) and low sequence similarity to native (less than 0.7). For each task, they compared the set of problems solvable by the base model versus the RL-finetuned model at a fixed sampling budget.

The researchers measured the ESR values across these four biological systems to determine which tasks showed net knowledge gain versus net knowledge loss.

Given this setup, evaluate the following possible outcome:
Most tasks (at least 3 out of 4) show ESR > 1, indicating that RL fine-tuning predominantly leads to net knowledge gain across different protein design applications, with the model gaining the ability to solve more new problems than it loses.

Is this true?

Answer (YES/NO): NO